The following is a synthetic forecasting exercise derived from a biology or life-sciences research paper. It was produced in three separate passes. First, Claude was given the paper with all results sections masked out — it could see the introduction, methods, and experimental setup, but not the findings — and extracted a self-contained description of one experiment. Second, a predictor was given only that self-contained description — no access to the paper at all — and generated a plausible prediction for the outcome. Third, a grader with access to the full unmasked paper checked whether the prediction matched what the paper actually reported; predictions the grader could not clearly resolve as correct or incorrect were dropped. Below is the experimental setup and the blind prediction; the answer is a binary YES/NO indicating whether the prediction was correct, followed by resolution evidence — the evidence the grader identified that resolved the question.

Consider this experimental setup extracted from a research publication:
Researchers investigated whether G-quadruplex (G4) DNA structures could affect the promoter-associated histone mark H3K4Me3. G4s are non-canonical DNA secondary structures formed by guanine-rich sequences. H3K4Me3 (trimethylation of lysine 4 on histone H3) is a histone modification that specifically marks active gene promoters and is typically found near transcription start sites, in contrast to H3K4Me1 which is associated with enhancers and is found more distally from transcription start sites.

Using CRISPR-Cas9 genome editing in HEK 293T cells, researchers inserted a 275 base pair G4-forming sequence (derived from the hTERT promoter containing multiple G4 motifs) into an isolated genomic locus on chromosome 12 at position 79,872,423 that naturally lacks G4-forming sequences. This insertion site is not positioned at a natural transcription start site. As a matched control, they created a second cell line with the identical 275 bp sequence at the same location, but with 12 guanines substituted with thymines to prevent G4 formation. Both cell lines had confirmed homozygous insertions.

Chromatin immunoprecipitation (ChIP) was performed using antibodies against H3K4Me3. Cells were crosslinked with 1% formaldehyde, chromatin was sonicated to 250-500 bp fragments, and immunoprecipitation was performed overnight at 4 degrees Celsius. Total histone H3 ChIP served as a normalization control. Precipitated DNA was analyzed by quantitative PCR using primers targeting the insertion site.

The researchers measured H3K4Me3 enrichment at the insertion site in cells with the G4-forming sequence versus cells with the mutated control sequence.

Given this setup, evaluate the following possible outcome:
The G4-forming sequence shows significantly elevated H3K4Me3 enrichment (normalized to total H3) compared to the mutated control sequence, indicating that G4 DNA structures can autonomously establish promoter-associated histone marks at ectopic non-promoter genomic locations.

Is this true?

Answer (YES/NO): NO